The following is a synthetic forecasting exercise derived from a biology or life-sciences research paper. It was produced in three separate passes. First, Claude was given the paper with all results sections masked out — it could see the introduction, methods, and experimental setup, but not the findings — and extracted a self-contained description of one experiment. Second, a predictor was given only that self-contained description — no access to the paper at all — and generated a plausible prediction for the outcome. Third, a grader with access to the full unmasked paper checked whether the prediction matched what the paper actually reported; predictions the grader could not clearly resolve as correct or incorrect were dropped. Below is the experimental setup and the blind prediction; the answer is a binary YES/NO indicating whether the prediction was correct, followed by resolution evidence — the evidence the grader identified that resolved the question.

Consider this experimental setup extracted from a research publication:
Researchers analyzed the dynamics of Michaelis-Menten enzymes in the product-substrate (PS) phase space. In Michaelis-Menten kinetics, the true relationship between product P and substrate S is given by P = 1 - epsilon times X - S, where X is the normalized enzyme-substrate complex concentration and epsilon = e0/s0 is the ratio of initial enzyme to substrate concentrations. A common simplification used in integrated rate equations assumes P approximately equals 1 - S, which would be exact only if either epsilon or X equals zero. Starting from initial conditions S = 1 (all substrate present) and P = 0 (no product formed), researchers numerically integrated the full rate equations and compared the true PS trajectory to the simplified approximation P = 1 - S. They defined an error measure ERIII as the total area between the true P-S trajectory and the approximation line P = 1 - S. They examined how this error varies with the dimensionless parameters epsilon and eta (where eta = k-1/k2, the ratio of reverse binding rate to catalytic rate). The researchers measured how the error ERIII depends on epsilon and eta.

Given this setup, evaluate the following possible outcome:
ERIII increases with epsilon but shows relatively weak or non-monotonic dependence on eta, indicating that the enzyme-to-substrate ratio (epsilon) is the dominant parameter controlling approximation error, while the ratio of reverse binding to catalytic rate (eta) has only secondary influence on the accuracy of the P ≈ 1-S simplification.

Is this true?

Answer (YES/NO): NO